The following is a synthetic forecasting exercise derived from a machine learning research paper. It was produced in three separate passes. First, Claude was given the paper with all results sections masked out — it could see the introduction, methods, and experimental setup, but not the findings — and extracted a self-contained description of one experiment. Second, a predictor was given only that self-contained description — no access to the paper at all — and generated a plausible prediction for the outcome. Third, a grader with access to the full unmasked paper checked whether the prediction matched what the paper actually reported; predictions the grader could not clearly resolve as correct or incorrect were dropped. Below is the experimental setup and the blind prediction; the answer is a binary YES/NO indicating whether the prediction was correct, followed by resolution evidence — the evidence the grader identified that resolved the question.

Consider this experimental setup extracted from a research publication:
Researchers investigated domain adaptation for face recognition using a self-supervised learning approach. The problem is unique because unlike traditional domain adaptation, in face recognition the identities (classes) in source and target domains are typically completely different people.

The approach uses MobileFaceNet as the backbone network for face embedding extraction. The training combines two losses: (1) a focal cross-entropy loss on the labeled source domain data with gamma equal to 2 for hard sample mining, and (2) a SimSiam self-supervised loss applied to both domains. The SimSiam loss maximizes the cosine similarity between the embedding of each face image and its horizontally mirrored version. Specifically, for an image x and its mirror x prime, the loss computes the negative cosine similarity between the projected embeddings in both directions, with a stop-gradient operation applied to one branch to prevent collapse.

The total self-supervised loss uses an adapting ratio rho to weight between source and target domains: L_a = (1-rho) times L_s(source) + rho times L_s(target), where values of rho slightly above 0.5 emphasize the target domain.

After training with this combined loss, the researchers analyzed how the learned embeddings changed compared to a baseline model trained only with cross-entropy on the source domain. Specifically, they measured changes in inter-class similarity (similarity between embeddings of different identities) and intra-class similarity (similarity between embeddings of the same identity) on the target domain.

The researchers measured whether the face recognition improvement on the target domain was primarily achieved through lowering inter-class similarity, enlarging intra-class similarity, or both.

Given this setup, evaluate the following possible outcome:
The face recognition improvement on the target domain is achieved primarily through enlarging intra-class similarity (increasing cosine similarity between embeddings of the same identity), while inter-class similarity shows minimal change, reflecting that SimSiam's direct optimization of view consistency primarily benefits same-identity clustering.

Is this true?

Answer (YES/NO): NO